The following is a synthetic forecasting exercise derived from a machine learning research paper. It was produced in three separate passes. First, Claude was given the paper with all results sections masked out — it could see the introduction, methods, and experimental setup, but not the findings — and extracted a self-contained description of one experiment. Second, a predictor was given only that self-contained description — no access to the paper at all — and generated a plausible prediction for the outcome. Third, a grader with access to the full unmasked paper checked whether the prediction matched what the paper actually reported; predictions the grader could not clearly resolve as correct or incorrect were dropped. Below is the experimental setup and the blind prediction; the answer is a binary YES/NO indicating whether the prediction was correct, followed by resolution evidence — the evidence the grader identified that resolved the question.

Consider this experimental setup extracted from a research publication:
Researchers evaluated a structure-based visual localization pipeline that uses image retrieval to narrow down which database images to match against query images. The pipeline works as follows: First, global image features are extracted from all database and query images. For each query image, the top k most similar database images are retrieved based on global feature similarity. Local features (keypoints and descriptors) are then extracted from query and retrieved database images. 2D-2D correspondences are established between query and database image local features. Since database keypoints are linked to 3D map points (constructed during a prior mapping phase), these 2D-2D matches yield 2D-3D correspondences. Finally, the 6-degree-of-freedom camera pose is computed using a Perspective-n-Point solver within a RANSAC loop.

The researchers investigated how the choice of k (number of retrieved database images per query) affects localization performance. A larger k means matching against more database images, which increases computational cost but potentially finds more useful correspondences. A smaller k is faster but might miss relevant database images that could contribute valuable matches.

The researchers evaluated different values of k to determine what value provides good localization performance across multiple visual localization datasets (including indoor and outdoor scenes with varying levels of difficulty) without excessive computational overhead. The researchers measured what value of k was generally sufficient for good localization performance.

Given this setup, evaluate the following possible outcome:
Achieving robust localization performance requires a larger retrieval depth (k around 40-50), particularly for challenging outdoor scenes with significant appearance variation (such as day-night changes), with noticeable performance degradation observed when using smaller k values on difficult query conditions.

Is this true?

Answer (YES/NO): NO